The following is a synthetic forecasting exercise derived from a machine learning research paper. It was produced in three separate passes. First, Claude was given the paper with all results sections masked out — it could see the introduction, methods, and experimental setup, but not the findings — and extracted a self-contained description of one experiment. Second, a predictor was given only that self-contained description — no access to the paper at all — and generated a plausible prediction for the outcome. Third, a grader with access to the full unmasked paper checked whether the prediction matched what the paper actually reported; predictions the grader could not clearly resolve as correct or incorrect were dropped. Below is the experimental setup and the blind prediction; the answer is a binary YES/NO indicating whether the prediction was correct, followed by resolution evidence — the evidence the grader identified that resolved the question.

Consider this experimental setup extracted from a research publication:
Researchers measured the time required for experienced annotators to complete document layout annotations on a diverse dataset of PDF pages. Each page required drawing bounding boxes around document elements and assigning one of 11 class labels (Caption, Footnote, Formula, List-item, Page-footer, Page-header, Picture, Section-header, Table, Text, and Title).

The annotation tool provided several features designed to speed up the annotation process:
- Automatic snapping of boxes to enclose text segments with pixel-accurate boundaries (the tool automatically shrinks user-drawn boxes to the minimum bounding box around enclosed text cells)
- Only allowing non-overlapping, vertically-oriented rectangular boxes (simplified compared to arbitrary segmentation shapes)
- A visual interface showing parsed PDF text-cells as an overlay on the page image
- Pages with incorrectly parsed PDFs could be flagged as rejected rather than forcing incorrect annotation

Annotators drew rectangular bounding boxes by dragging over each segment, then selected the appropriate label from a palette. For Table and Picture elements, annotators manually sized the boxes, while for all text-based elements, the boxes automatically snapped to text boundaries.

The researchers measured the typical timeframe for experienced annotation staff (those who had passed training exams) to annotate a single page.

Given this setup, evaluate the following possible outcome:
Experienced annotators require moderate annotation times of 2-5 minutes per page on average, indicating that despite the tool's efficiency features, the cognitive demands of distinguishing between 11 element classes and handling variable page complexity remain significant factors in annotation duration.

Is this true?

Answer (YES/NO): NO